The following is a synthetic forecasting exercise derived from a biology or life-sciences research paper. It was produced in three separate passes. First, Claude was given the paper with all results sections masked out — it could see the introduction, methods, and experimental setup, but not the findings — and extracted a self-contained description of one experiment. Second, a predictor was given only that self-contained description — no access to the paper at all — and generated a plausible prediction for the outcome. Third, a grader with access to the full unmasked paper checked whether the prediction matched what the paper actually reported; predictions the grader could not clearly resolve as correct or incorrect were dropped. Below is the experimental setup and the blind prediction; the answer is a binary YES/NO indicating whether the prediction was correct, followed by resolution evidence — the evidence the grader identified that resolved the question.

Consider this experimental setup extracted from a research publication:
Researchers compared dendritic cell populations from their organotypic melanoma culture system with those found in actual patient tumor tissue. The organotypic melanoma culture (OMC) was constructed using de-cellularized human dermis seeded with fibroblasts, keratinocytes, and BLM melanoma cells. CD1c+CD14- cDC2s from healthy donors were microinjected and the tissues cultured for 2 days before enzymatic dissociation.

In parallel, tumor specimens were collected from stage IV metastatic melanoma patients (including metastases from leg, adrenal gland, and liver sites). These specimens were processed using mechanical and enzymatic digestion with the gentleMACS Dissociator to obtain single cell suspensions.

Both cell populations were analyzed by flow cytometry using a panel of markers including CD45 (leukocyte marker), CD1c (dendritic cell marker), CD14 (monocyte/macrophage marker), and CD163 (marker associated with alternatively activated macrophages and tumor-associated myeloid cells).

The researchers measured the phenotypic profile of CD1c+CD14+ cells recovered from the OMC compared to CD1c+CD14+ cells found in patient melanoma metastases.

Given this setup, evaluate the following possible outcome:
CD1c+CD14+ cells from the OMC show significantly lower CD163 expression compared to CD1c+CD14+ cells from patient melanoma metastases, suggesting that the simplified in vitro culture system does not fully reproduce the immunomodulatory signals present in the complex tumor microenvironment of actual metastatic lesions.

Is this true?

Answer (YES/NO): NO